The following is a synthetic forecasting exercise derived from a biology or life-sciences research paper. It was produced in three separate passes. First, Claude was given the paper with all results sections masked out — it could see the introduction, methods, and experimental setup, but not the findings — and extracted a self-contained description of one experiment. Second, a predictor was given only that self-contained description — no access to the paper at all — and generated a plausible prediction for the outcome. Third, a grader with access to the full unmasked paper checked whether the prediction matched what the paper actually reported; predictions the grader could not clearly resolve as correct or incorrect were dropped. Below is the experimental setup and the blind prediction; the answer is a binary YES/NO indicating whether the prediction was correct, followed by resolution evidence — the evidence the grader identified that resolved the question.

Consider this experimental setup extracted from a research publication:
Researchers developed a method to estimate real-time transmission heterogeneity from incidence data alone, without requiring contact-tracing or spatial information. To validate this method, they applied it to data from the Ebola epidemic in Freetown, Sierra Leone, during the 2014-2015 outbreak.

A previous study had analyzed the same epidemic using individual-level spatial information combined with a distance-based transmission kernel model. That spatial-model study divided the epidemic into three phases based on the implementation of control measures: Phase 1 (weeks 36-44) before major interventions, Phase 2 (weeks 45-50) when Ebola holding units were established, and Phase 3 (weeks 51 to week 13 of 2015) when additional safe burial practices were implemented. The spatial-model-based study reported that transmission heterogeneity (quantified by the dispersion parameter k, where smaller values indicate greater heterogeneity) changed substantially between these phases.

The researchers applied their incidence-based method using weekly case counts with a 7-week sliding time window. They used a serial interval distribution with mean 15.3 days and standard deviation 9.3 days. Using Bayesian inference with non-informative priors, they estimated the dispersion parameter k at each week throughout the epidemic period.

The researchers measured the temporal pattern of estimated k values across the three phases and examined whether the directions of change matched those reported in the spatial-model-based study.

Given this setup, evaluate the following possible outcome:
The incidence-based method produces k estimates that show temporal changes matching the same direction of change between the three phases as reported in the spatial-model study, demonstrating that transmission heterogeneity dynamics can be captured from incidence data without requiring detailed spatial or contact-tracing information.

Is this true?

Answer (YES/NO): YES